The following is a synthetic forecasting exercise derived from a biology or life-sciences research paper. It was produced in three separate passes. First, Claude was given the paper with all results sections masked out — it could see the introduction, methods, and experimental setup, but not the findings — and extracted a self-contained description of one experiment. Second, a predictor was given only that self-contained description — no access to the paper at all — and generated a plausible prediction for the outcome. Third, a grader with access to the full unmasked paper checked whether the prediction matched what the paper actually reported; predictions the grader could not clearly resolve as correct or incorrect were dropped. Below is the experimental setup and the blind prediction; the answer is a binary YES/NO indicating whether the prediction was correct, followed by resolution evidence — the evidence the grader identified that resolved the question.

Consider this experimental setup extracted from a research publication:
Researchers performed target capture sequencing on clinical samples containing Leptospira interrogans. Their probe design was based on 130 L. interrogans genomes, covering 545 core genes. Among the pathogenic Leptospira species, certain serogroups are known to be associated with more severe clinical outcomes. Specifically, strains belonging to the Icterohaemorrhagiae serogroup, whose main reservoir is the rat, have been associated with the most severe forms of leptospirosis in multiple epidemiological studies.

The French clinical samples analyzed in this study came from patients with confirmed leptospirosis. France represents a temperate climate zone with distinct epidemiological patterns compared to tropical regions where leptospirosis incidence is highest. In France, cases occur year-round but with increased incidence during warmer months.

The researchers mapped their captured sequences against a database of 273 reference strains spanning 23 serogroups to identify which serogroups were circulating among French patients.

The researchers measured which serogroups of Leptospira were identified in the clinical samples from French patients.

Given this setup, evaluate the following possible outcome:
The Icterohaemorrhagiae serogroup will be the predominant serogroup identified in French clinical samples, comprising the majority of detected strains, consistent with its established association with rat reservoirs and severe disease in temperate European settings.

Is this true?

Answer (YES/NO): YES